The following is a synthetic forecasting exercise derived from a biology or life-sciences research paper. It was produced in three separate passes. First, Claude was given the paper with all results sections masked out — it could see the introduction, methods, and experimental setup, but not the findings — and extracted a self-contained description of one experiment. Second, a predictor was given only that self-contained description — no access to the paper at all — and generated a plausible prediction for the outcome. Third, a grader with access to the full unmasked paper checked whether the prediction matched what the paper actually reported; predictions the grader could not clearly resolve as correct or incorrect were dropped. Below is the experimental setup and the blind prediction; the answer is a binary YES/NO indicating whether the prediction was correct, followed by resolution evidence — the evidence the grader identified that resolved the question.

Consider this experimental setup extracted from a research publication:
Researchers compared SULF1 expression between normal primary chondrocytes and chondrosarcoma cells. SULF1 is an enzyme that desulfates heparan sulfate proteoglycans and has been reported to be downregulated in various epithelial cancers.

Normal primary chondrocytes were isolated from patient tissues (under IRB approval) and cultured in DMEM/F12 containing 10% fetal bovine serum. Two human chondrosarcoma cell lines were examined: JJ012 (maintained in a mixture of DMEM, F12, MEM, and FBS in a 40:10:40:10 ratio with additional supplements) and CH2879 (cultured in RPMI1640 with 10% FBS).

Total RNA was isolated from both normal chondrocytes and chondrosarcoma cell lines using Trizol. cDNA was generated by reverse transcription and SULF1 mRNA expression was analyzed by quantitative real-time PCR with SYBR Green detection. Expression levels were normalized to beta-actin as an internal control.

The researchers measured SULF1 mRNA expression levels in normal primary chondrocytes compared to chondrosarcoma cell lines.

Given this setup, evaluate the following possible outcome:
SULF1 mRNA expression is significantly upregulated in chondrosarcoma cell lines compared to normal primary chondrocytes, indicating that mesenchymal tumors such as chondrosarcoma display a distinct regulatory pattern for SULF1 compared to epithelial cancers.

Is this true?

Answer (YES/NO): NO